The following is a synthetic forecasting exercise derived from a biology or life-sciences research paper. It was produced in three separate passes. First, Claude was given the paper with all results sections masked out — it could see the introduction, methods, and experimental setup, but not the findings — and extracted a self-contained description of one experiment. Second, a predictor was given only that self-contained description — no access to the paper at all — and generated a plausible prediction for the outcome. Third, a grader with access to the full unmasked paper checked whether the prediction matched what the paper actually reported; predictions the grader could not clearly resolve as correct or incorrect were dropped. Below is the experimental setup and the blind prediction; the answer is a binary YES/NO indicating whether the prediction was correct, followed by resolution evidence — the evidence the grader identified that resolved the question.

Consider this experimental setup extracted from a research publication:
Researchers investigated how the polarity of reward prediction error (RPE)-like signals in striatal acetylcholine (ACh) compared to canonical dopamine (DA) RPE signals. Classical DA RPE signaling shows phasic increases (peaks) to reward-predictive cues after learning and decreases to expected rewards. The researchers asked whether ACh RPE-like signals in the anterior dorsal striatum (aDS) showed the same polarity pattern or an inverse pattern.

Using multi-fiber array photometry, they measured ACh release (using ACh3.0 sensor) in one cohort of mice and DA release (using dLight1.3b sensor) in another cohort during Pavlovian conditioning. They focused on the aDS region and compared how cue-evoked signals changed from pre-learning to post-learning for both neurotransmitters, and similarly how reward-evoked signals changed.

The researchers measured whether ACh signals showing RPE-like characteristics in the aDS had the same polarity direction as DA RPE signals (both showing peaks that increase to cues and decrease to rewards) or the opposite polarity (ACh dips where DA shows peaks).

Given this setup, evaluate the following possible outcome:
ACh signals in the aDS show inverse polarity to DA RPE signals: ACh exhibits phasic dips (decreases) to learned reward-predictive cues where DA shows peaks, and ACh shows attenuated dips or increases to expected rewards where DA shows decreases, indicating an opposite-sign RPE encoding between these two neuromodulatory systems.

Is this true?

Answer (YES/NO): YES